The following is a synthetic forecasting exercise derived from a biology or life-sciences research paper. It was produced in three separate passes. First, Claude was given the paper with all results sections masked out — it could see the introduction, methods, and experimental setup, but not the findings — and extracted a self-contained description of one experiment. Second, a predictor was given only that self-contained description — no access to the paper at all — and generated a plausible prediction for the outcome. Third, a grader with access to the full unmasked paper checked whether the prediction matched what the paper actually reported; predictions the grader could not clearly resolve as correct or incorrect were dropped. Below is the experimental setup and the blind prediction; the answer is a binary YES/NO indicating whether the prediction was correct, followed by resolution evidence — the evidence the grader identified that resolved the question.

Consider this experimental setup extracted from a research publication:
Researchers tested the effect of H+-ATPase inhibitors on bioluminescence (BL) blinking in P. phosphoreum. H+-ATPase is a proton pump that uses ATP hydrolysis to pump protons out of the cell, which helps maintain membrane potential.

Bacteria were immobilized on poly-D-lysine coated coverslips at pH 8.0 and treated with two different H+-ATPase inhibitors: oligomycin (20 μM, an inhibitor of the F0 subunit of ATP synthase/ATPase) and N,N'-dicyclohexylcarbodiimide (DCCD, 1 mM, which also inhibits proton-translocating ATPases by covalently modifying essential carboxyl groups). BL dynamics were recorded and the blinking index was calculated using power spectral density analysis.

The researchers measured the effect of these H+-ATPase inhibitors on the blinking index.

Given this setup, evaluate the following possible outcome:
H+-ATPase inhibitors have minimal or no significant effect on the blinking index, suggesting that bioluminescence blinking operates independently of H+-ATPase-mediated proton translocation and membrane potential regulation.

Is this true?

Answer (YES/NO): NO